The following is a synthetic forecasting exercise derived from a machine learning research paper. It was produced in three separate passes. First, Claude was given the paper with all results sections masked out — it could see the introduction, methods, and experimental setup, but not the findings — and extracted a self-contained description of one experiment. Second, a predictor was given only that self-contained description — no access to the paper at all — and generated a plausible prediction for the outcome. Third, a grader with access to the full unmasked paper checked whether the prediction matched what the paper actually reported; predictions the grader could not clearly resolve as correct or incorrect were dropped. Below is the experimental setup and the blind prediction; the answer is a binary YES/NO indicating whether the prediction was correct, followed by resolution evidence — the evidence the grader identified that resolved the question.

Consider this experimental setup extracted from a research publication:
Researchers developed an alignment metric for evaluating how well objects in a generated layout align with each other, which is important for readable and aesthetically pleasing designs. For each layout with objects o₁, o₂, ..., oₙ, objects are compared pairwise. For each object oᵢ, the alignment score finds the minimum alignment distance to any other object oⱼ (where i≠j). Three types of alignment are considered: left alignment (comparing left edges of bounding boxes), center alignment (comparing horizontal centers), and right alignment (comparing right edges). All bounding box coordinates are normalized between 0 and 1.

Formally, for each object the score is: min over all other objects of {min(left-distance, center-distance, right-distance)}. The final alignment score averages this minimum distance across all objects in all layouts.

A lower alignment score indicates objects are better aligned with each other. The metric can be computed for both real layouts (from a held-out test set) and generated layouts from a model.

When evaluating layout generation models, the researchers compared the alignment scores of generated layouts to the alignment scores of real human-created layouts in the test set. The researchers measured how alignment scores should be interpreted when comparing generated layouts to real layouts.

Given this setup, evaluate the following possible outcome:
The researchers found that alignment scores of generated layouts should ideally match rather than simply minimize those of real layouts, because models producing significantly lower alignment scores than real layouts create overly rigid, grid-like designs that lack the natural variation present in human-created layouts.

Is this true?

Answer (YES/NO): NO